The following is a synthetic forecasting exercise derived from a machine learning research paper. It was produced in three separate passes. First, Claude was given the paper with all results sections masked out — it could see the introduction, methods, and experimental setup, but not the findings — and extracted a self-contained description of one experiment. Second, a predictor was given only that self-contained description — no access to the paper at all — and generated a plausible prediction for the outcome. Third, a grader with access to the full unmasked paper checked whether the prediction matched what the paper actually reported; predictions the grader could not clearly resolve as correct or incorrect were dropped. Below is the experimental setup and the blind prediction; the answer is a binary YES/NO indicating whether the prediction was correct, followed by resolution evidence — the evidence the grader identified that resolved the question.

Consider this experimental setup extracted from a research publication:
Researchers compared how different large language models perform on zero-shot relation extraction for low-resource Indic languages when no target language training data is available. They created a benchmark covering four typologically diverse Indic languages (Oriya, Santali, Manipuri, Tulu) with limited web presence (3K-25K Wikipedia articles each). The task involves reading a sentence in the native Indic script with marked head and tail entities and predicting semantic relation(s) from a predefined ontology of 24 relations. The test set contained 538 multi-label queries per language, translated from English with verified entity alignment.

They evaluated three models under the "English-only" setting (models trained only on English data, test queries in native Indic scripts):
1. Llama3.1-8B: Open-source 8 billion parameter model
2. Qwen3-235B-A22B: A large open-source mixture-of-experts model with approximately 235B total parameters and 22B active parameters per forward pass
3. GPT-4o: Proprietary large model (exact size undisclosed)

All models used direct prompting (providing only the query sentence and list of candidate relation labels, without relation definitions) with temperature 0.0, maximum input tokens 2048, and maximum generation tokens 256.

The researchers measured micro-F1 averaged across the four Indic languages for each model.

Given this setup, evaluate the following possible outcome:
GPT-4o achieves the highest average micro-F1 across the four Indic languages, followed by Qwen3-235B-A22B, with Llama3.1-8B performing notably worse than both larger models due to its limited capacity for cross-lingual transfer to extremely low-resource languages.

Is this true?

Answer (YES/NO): YES